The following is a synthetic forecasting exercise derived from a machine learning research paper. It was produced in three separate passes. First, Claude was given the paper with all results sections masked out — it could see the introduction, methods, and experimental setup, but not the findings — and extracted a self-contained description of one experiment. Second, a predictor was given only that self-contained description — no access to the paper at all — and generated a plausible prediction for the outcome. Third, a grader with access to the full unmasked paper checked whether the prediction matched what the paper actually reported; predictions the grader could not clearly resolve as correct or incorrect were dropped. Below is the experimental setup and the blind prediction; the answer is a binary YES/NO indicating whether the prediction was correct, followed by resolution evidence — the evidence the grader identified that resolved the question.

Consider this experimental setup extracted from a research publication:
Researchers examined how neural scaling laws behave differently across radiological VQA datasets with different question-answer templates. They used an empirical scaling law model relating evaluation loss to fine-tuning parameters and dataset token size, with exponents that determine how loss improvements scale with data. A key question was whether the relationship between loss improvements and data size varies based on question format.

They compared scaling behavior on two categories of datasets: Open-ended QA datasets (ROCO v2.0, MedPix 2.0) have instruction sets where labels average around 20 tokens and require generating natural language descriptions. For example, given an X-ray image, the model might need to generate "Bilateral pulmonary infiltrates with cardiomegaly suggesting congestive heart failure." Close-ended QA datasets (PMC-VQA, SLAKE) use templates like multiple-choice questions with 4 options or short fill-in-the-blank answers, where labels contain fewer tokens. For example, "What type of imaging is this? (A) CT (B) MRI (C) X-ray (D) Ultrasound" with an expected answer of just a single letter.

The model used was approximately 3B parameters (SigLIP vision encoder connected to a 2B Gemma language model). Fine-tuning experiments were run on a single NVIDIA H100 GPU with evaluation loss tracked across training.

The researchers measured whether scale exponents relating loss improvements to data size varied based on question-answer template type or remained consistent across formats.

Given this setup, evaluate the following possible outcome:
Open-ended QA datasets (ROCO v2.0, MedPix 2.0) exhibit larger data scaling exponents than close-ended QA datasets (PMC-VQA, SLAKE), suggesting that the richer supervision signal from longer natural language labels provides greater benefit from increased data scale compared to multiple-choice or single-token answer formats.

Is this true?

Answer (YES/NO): YES